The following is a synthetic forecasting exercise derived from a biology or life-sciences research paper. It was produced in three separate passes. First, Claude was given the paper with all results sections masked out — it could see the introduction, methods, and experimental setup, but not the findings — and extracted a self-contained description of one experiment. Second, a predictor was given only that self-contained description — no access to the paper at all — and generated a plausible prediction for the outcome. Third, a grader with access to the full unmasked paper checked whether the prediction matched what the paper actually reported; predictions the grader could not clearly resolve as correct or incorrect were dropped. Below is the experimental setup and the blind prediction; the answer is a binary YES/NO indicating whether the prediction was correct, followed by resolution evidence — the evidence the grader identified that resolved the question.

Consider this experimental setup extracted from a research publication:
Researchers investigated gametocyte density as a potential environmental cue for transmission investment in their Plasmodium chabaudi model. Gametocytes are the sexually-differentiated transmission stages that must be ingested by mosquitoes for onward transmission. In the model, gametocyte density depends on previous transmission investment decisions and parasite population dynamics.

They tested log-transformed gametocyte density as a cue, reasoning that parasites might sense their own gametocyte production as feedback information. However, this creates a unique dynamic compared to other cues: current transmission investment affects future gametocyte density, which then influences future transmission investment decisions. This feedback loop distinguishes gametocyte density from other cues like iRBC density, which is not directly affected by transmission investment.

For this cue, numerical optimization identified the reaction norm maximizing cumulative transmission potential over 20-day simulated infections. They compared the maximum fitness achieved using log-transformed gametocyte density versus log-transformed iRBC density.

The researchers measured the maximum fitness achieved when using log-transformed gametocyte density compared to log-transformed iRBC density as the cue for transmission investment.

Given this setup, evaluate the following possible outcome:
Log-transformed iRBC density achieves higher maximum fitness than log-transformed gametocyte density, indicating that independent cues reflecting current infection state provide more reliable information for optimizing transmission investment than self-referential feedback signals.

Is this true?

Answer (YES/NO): YES